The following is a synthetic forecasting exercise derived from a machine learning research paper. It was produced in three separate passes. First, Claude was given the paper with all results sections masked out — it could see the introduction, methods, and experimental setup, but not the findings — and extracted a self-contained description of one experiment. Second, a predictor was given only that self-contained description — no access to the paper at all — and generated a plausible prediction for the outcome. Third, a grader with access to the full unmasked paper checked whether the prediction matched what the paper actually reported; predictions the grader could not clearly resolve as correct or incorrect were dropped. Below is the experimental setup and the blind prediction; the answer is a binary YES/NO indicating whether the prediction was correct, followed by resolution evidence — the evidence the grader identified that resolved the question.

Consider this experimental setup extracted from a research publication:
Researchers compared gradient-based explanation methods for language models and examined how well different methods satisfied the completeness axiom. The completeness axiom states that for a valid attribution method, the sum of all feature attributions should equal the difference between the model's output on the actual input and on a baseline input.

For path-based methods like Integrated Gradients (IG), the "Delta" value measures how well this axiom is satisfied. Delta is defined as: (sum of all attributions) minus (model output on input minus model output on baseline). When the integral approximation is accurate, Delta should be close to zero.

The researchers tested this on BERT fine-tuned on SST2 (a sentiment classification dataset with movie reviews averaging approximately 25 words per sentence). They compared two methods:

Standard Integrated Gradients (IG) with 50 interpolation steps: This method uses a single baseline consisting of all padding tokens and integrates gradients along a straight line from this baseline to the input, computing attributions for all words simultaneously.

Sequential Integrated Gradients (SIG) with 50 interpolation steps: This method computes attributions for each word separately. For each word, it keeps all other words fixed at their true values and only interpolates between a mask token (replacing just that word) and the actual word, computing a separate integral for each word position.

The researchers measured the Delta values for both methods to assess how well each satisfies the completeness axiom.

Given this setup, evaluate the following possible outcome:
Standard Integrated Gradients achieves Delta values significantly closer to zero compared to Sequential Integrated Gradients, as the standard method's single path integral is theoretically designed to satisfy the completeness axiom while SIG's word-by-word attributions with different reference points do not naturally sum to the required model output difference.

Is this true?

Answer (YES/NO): YES